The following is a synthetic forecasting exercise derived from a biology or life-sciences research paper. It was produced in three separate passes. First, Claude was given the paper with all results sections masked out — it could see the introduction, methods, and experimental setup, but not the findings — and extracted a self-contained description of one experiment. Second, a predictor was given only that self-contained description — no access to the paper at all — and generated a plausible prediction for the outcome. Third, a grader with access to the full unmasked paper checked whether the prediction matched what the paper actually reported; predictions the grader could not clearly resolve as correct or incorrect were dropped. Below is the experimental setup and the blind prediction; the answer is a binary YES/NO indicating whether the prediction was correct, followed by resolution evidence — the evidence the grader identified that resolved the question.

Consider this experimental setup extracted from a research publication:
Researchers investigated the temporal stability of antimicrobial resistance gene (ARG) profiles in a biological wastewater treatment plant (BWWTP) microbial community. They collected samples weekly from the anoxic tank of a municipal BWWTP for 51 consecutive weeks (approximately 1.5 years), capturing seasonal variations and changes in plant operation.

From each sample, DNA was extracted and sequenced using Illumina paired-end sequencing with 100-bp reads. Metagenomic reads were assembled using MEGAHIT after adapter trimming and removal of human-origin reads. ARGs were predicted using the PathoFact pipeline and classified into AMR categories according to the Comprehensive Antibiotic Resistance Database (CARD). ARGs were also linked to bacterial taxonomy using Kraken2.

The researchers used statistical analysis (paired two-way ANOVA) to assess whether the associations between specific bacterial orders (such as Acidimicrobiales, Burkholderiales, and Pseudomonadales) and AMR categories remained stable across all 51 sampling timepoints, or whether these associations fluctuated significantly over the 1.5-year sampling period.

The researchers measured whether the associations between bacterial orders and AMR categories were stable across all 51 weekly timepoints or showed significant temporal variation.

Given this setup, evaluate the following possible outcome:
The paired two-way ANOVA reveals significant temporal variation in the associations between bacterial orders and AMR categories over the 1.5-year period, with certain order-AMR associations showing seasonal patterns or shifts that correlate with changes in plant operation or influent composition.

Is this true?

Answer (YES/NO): NO